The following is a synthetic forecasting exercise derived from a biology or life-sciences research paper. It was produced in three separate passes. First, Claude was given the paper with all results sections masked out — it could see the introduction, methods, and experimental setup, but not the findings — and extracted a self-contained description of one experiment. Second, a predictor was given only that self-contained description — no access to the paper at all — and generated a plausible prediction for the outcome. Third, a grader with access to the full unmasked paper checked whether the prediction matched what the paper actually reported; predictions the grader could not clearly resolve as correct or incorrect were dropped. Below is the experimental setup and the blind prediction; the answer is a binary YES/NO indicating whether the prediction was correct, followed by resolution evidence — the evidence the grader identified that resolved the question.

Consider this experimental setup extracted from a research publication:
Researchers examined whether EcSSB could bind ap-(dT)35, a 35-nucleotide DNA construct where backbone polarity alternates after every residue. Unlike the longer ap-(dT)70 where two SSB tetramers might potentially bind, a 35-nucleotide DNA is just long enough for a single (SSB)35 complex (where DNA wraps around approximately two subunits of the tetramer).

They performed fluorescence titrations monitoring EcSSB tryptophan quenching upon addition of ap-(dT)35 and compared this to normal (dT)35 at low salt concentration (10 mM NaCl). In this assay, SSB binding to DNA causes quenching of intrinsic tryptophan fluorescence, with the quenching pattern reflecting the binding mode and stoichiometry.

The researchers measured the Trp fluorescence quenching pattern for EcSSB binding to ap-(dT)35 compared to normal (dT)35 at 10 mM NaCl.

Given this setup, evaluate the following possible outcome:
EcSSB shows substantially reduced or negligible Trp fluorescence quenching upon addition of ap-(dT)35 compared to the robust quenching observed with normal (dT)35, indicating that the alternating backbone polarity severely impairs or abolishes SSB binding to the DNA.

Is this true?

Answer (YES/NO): NO